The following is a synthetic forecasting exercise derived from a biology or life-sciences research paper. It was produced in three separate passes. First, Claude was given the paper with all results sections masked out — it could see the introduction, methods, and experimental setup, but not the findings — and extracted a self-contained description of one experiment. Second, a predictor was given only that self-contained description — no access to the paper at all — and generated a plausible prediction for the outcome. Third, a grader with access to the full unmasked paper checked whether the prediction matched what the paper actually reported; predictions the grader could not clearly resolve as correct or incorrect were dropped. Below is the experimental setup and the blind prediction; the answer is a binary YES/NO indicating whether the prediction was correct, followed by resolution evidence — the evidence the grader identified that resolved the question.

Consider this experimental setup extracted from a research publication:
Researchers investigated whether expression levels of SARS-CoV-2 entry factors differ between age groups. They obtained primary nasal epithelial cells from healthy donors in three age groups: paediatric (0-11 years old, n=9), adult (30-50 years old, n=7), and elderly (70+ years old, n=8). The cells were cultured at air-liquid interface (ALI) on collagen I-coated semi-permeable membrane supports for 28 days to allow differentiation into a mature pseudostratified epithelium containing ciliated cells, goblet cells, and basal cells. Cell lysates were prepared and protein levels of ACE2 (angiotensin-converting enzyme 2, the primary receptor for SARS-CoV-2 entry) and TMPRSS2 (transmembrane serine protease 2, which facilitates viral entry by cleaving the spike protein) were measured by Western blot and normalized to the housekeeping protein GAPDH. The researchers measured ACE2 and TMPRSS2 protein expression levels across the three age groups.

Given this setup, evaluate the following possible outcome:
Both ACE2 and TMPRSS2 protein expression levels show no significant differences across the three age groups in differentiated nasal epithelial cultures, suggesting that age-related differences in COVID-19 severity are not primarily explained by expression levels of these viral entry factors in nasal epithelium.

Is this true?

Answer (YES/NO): YES